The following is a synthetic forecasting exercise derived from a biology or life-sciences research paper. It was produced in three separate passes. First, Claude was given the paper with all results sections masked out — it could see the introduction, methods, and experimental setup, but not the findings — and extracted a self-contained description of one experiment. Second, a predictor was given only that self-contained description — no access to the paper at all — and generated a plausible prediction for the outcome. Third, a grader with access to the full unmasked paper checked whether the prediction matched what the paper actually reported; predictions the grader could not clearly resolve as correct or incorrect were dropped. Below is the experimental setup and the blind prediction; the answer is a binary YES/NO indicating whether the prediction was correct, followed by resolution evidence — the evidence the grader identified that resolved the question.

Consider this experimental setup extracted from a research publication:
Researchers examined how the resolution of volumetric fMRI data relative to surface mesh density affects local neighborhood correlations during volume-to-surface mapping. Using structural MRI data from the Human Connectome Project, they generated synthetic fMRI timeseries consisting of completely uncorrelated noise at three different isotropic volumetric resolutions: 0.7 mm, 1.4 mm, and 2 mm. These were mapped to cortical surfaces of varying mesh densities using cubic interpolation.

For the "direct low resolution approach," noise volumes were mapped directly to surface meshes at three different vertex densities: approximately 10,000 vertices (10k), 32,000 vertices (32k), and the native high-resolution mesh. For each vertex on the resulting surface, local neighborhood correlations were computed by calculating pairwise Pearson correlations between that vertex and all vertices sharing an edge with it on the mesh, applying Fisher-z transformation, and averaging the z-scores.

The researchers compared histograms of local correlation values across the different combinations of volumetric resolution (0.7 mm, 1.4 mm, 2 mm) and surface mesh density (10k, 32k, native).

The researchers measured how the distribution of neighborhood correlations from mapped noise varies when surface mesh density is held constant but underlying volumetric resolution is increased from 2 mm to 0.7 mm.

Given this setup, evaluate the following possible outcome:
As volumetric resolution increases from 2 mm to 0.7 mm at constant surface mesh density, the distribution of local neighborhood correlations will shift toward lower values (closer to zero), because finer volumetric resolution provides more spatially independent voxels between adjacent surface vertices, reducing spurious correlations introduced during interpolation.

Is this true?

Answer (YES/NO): YES